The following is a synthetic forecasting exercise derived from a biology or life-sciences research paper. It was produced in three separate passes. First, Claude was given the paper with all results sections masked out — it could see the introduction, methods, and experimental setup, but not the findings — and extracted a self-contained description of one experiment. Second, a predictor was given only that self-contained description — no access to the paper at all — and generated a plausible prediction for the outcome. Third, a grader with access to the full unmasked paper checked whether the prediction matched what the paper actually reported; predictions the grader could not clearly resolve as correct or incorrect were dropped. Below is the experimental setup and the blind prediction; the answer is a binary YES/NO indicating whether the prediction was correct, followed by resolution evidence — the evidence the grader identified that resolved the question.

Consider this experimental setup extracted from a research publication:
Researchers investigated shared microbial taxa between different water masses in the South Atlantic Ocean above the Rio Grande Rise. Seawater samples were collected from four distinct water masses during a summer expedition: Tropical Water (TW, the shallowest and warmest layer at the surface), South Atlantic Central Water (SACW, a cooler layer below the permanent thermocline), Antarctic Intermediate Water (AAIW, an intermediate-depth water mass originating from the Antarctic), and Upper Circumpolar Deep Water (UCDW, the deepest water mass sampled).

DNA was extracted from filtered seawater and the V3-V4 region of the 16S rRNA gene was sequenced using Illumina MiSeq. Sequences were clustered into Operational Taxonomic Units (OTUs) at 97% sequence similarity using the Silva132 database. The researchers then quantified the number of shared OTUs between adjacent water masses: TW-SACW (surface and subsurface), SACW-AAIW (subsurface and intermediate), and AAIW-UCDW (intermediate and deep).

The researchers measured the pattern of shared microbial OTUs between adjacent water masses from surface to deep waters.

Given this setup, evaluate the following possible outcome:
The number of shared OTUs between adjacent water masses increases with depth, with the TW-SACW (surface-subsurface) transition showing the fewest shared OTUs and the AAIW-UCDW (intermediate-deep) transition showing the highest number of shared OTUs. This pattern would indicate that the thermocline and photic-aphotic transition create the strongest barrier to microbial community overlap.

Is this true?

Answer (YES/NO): NO